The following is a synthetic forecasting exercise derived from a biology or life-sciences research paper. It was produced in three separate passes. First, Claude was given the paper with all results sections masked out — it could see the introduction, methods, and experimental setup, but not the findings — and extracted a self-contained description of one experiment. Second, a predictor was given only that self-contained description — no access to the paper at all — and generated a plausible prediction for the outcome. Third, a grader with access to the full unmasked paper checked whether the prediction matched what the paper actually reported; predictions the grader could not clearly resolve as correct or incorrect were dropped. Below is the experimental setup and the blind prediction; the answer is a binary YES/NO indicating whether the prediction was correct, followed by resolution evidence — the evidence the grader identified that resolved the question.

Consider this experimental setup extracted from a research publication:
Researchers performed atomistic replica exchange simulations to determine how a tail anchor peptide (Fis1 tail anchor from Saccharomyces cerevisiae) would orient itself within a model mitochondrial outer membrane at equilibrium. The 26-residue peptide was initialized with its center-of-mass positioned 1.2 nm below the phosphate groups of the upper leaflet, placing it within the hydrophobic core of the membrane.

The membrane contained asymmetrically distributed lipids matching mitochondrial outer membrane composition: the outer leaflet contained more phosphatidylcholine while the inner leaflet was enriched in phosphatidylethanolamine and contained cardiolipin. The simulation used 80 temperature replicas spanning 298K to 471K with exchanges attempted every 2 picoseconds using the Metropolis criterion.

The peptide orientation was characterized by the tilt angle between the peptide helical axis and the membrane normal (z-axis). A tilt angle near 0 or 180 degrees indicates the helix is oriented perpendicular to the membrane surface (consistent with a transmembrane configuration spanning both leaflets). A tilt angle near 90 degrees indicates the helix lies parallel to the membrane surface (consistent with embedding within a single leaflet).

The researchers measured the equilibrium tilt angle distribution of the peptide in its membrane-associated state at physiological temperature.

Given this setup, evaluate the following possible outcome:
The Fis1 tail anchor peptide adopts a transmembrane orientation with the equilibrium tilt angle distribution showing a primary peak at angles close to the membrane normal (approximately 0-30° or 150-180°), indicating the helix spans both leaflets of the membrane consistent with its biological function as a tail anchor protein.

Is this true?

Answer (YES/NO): NO